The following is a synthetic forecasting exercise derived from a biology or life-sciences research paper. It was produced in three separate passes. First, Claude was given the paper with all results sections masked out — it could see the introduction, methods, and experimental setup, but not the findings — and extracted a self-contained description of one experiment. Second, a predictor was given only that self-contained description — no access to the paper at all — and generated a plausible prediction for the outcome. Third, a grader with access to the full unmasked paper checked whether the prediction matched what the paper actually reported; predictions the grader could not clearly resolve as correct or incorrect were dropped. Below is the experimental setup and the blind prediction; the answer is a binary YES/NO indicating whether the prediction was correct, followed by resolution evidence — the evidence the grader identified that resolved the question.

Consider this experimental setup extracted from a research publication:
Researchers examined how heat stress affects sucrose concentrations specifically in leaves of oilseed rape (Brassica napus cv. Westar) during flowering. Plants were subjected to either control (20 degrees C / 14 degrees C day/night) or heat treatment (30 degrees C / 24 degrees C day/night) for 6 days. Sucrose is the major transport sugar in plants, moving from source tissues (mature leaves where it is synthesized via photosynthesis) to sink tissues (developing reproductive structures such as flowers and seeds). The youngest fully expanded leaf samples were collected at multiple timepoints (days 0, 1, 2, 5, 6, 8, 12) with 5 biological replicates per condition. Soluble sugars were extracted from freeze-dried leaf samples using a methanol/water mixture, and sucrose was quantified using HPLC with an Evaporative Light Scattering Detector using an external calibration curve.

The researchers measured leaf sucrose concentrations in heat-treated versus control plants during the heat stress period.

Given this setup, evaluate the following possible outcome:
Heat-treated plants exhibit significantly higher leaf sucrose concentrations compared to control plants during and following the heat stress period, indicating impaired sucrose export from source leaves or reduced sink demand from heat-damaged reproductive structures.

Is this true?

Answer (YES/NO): NO